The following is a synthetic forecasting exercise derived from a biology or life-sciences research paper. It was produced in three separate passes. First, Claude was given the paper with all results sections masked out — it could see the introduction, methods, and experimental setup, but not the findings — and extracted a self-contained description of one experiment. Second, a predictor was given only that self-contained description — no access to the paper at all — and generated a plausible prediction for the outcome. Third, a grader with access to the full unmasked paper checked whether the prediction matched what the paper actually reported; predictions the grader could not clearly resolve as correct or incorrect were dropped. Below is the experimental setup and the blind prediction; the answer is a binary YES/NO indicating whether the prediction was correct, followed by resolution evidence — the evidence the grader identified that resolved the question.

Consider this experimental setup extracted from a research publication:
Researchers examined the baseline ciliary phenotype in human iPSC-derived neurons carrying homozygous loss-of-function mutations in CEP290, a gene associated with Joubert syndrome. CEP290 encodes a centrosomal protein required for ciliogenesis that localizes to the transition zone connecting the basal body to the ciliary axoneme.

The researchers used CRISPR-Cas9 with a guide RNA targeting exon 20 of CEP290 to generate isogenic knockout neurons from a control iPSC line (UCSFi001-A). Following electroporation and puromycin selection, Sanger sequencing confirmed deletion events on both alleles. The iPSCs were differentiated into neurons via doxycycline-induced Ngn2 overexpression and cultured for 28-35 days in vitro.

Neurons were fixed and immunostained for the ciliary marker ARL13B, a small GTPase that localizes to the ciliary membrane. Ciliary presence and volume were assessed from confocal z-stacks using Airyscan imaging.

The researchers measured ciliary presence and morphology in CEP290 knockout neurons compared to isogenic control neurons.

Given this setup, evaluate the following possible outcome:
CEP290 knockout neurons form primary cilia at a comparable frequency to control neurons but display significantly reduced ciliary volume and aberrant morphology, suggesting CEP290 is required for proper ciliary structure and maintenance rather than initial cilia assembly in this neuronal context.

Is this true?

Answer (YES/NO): NO